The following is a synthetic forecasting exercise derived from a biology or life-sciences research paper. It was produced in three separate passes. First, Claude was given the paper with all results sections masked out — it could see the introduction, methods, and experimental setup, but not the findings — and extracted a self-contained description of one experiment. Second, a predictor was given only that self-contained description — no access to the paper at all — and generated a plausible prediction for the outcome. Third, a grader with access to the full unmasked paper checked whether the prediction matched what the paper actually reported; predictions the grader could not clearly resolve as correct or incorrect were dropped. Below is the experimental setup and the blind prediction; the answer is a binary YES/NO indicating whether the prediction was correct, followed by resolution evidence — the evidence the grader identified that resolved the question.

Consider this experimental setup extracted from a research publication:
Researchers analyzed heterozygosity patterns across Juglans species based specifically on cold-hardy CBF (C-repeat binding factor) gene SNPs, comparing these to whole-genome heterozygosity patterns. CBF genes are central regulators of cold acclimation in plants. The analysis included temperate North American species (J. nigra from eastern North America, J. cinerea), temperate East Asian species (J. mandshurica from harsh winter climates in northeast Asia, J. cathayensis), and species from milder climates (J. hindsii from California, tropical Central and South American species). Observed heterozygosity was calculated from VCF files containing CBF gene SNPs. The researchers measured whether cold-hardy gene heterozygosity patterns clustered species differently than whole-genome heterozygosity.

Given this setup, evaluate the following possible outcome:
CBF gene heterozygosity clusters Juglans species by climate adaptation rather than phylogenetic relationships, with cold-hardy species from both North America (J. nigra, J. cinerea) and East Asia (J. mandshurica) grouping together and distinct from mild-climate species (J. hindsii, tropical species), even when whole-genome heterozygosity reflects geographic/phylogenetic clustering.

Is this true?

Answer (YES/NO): YES